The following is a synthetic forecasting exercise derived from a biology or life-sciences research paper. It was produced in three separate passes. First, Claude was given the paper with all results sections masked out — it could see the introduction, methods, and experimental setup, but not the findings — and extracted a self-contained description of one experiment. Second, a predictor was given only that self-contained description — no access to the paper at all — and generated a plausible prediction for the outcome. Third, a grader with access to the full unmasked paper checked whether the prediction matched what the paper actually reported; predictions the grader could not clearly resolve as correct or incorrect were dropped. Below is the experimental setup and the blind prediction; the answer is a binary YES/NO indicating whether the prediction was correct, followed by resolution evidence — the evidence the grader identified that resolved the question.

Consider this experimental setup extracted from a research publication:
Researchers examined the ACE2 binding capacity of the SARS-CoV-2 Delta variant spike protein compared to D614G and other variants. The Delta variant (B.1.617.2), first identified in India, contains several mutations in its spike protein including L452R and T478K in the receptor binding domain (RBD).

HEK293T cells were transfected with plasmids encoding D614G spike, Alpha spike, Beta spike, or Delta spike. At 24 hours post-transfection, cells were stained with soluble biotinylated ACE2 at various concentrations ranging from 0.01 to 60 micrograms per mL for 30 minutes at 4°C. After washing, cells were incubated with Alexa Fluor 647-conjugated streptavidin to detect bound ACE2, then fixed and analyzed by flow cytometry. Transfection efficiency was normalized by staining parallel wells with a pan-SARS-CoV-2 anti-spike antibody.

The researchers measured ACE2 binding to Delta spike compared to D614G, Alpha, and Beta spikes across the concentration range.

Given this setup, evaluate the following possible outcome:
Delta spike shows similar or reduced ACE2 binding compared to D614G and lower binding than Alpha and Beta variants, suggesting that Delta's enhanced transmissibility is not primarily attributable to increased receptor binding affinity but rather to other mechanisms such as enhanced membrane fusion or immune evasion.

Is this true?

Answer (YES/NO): NO